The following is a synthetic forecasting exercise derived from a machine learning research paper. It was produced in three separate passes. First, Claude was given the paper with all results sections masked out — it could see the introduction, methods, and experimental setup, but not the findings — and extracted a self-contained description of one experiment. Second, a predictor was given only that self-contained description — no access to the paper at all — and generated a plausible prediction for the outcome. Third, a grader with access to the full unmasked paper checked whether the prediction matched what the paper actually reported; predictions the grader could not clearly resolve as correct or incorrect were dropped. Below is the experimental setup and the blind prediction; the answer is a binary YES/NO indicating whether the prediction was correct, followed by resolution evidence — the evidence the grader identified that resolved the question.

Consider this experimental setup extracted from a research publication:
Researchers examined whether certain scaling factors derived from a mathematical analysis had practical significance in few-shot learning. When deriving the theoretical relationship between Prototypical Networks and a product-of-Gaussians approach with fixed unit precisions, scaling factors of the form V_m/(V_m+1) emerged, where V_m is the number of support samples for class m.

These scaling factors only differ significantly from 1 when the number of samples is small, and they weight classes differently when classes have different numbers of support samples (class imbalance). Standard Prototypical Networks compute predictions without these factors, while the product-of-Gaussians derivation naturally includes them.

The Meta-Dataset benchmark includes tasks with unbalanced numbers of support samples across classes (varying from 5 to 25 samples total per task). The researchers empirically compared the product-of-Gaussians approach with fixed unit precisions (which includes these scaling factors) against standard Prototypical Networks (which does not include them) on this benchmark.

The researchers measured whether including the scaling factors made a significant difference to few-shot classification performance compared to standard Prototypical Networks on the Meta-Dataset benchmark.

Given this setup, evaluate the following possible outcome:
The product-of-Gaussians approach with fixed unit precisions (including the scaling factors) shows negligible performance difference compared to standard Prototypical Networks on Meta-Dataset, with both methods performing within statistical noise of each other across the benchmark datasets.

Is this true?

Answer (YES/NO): YES